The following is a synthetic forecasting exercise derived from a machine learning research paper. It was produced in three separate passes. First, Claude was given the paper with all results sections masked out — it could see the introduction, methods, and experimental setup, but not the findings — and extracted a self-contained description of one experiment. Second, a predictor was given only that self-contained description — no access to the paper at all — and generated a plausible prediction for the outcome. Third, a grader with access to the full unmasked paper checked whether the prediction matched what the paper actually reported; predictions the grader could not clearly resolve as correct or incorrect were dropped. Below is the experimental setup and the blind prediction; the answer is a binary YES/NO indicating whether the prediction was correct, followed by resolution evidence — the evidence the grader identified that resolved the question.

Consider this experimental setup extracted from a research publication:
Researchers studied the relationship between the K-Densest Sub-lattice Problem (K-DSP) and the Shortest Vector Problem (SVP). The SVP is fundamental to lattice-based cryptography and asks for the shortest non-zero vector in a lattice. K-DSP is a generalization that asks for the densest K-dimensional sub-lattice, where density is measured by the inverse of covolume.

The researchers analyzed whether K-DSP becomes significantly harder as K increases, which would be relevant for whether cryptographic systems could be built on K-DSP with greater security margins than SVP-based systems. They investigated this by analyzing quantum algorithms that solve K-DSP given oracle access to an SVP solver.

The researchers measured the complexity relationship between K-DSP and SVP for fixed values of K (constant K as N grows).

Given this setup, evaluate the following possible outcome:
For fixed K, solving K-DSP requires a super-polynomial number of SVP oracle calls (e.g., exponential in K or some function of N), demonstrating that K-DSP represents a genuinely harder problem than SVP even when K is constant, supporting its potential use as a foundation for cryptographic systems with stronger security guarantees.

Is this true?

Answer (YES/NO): NO